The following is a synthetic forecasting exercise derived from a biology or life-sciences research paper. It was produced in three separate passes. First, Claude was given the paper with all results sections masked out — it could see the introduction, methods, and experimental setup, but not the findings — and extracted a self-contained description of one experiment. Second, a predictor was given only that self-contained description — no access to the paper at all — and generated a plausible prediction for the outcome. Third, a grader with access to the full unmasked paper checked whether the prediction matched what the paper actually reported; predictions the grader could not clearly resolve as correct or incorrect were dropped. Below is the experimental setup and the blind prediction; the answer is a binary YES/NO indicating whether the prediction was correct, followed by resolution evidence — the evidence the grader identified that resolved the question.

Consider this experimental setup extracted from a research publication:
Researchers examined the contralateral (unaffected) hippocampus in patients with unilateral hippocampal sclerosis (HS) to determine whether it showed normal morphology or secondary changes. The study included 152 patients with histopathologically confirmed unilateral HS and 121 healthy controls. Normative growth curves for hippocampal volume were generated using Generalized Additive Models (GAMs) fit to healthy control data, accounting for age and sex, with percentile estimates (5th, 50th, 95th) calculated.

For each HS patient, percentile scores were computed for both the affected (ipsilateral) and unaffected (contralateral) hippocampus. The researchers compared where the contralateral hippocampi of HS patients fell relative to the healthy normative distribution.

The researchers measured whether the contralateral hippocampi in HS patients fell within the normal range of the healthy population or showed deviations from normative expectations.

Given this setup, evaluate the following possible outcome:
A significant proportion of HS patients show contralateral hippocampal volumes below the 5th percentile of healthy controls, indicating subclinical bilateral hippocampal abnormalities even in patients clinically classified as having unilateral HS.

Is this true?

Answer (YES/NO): NO